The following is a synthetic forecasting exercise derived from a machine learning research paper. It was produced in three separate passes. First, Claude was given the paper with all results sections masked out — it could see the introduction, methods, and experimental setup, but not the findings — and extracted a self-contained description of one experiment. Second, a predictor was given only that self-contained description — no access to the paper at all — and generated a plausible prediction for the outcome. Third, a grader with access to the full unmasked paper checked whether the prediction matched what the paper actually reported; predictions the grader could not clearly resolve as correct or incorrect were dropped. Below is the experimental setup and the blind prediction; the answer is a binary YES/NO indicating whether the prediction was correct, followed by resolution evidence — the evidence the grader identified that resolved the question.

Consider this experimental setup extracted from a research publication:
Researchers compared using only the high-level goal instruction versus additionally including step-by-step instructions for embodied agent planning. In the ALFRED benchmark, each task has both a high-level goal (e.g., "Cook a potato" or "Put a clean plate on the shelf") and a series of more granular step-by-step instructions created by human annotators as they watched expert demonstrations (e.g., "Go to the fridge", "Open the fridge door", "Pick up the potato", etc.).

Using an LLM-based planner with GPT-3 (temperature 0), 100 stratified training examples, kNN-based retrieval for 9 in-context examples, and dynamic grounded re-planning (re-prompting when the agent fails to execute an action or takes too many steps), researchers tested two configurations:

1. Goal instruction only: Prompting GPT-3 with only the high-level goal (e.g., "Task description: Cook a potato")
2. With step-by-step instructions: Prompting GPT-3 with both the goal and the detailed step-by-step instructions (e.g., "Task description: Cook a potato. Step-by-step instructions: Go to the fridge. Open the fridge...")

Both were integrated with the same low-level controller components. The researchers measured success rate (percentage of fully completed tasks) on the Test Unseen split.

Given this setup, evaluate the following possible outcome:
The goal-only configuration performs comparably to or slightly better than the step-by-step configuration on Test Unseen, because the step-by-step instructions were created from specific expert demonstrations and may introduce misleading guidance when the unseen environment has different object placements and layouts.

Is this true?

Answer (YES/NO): NO